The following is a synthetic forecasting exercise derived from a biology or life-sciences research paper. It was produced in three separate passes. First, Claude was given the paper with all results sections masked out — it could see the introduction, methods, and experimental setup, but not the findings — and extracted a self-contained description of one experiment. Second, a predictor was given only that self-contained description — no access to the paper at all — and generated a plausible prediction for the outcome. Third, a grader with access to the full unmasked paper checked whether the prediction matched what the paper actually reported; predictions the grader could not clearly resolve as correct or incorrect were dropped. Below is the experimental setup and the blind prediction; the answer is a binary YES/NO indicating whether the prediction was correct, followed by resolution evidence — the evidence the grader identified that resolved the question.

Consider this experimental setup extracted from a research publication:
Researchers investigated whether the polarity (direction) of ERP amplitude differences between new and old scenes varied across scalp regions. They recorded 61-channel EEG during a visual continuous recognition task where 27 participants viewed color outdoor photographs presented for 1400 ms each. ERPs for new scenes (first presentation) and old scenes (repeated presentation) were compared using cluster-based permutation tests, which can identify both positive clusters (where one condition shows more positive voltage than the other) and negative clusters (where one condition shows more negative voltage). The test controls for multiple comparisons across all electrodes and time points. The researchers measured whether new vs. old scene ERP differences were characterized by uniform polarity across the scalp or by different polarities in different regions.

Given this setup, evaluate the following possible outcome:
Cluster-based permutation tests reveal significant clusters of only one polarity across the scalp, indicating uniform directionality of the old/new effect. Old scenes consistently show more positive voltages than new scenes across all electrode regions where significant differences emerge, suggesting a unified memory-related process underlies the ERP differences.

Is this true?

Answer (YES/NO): NO